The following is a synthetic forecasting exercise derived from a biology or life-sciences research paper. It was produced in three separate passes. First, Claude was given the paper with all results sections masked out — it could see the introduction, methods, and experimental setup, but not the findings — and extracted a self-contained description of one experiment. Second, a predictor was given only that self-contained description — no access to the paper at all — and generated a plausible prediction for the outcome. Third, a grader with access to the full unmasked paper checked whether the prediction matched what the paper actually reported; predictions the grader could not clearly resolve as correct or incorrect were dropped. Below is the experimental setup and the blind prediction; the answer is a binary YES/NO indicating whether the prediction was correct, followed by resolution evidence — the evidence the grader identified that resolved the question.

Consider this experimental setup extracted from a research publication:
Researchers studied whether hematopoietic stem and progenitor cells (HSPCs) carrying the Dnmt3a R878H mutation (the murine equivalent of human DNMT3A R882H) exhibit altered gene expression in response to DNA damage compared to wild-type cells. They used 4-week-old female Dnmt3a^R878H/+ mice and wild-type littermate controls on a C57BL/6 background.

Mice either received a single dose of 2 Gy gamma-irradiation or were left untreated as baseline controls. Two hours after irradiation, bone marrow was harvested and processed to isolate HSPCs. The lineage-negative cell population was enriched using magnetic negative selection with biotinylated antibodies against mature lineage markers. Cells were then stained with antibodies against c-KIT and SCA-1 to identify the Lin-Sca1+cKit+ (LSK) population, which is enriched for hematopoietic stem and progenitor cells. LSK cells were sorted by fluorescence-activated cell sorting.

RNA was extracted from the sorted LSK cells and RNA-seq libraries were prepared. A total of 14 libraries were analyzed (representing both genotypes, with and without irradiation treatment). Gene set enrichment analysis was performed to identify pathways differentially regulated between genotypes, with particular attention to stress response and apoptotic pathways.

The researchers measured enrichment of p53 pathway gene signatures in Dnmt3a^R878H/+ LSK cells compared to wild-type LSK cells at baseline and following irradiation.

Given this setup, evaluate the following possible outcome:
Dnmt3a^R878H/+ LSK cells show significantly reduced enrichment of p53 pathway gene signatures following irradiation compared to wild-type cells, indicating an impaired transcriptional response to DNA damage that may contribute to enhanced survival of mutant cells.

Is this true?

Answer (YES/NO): YES